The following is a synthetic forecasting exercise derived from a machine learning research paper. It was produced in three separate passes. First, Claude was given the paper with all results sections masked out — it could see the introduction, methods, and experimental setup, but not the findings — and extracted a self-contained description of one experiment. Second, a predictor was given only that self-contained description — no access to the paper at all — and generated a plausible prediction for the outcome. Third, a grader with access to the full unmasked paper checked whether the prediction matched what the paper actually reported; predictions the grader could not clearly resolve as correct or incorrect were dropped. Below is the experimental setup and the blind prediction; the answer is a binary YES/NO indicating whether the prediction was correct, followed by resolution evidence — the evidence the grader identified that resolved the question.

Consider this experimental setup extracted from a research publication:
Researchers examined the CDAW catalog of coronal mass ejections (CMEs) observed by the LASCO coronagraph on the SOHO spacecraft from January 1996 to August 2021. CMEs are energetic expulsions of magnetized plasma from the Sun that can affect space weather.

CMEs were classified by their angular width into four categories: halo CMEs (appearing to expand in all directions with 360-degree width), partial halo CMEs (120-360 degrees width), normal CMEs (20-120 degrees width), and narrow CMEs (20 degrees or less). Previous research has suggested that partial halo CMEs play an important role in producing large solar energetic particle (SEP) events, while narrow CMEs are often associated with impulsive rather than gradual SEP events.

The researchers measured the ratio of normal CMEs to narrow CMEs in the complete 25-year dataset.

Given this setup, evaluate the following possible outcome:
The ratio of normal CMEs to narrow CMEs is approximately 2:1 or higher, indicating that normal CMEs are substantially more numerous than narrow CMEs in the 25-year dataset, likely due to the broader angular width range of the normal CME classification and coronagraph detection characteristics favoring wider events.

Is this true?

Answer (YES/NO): YES